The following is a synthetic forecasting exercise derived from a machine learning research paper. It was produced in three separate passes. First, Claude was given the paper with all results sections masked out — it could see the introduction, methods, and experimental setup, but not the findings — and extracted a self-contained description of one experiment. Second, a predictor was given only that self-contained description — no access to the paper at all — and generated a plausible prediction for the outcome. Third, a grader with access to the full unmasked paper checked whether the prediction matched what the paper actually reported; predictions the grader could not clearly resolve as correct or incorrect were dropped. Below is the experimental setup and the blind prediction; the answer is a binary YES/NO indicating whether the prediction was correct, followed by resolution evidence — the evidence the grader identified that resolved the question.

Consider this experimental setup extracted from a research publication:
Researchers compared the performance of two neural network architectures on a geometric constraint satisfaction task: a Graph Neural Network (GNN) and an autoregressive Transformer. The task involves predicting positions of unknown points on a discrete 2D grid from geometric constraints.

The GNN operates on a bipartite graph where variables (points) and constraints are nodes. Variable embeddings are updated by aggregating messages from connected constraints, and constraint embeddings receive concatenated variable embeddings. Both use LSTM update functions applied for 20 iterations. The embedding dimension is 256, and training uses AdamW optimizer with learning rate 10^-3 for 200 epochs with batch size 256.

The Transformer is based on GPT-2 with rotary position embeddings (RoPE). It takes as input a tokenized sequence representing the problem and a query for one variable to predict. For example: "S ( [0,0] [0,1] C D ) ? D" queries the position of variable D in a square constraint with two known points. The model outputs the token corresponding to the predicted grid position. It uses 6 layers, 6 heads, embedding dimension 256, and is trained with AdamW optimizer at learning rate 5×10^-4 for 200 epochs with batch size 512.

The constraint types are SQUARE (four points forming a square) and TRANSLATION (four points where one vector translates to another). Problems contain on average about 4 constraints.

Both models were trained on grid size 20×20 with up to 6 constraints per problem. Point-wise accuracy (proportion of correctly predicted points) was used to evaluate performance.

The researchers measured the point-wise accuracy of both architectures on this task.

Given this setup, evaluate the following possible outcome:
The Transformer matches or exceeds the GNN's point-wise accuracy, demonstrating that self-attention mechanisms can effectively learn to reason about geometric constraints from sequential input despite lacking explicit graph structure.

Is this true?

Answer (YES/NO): NO